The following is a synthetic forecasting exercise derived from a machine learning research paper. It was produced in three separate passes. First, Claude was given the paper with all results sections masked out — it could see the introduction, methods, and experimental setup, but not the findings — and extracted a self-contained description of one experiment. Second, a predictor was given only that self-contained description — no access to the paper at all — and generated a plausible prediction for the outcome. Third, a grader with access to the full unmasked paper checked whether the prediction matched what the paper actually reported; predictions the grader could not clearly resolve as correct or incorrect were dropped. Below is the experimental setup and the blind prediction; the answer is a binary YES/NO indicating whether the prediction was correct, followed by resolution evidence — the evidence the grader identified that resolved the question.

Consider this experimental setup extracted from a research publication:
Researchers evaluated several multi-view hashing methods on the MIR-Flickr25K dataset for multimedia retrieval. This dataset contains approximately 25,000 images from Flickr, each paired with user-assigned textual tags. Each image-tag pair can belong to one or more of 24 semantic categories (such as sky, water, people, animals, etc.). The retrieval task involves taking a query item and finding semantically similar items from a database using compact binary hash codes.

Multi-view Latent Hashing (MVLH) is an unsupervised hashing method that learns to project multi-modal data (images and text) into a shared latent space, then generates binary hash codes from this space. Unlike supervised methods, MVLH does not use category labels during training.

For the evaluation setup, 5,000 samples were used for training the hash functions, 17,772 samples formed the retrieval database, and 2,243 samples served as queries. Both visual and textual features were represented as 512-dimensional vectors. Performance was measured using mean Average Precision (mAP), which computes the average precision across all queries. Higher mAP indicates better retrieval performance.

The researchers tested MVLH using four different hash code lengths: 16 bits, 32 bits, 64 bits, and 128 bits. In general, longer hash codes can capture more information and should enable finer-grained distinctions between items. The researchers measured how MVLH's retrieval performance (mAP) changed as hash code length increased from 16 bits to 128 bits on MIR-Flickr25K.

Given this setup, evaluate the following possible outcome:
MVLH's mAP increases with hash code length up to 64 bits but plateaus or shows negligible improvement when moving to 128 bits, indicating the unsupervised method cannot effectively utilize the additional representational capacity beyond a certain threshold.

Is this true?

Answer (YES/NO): NO